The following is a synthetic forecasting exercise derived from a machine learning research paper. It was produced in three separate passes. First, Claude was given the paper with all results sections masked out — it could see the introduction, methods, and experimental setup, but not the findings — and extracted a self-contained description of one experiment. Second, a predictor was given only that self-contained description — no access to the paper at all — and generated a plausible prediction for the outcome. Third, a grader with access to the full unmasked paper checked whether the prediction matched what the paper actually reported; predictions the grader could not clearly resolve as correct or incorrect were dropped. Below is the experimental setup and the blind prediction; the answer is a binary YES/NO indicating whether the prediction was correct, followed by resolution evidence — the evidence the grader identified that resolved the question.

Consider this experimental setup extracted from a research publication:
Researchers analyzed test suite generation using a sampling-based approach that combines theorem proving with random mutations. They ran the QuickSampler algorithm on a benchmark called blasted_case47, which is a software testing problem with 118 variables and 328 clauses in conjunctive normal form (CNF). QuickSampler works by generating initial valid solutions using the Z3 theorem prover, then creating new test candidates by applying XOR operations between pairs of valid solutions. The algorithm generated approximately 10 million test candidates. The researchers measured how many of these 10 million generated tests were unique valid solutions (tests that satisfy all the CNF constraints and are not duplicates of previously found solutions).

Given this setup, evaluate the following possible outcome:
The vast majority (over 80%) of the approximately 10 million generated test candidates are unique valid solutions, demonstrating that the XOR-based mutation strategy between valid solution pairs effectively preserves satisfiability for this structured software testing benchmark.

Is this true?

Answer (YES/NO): NO